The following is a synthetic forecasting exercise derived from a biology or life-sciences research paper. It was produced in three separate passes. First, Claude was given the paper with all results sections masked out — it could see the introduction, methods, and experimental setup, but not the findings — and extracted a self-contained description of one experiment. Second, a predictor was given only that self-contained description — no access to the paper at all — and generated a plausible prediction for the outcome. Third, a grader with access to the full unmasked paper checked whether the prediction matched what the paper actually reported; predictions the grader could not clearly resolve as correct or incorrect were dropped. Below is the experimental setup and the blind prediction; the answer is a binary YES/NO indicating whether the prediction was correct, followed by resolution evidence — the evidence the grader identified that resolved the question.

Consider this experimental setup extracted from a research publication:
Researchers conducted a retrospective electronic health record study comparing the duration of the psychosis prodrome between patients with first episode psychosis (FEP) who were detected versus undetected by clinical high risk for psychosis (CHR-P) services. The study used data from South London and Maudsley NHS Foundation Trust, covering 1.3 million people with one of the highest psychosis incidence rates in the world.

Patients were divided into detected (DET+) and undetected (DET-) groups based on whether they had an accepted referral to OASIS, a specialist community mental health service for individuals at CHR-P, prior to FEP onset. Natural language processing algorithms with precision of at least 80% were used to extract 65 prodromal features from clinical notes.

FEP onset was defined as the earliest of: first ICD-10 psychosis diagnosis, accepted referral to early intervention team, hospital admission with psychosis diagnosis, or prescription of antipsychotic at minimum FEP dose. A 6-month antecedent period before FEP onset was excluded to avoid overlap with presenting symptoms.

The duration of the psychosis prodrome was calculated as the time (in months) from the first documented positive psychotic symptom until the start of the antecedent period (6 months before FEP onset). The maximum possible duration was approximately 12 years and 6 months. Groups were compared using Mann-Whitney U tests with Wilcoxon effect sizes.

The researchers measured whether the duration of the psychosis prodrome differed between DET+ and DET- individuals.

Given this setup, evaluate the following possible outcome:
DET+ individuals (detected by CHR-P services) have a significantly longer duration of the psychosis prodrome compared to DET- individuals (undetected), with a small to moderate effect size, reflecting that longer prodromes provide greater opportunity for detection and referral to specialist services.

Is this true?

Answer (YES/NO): NO